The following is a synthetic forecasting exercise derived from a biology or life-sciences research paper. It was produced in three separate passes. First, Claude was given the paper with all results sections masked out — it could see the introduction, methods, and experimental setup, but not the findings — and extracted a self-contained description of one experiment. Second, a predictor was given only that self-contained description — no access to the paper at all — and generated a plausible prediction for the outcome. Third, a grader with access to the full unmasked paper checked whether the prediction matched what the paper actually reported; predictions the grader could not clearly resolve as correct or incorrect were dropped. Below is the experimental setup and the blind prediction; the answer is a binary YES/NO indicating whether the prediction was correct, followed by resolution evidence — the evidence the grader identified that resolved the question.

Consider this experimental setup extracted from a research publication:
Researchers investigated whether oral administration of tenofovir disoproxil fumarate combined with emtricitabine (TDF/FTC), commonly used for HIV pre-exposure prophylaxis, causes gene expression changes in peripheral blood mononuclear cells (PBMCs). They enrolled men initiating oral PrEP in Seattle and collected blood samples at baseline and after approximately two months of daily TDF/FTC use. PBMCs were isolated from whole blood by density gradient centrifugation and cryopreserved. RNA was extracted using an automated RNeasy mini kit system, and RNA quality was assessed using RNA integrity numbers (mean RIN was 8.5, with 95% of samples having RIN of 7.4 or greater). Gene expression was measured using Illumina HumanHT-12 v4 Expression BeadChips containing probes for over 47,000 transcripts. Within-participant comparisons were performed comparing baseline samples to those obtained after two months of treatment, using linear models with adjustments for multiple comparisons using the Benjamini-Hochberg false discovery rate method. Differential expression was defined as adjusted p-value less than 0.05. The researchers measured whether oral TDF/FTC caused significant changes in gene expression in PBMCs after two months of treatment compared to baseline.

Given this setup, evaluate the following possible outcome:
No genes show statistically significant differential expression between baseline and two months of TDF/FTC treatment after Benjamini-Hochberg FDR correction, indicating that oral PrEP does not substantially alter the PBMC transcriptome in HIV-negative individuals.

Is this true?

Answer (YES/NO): YES